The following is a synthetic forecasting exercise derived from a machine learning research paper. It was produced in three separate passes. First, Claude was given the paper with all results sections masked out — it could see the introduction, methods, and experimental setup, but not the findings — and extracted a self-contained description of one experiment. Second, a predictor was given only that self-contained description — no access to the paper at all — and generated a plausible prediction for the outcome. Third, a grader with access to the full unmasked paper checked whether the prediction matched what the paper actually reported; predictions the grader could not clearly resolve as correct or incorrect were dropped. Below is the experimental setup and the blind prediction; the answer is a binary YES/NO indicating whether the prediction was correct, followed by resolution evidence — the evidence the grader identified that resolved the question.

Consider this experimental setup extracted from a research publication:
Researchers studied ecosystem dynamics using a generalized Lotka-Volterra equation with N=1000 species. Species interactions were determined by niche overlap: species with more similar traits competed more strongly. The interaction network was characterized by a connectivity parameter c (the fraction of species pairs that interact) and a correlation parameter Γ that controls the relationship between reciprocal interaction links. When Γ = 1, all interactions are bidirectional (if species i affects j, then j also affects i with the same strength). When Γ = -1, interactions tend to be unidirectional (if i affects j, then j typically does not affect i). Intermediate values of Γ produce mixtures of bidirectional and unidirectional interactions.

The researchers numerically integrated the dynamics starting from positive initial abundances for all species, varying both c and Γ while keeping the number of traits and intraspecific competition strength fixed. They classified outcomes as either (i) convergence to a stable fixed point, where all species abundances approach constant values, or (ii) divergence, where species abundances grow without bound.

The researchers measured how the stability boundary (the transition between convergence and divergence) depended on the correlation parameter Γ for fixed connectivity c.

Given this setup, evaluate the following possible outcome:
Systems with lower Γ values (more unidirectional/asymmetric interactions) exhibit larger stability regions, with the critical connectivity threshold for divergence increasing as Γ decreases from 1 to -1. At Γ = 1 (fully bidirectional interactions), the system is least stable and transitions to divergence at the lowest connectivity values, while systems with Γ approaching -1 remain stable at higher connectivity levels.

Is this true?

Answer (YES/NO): YES